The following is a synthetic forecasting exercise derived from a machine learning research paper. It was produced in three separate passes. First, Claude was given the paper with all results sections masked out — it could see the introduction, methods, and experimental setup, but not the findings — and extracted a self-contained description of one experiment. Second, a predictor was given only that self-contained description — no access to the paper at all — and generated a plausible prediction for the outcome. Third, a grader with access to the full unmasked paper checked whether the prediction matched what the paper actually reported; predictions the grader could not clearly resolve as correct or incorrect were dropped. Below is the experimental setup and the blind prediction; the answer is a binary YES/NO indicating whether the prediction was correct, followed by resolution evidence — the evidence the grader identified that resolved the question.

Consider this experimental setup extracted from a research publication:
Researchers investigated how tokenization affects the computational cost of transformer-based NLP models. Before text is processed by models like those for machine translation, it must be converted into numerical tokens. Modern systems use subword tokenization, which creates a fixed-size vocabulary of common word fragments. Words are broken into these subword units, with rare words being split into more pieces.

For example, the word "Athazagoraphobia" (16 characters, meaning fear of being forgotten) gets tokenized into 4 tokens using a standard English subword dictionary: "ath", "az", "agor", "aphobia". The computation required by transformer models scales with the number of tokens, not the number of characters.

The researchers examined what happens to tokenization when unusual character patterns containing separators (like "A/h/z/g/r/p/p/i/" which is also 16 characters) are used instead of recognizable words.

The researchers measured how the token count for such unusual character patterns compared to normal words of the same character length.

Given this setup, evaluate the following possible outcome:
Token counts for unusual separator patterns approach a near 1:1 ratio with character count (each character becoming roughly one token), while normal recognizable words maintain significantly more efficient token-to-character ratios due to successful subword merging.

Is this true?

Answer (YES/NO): YES